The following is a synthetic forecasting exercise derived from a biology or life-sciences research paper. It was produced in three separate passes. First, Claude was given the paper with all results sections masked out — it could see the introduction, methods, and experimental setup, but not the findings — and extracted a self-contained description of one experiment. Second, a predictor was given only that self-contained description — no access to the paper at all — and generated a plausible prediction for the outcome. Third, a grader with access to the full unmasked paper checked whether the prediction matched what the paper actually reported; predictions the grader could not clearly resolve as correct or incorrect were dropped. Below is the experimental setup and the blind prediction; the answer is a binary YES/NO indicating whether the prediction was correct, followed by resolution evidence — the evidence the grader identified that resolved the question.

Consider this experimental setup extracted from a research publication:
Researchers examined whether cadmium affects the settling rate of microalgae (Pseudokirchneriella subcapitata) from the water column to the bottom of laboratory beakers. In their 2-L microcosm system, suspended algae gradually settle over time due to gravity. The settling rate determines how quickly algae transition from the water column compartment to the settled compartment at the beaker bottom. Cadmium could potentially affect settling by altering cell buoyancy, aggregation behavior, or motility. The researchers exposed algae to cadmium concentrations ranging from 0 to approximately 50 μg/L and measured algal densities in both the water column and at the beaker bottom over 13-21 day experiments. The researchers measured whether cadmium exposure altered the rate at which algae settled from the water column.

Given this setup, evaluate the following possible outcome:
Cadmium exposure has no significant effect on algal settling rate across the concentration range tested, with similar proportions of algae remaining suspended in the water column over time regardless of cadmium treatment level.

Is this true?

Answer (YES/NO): YES